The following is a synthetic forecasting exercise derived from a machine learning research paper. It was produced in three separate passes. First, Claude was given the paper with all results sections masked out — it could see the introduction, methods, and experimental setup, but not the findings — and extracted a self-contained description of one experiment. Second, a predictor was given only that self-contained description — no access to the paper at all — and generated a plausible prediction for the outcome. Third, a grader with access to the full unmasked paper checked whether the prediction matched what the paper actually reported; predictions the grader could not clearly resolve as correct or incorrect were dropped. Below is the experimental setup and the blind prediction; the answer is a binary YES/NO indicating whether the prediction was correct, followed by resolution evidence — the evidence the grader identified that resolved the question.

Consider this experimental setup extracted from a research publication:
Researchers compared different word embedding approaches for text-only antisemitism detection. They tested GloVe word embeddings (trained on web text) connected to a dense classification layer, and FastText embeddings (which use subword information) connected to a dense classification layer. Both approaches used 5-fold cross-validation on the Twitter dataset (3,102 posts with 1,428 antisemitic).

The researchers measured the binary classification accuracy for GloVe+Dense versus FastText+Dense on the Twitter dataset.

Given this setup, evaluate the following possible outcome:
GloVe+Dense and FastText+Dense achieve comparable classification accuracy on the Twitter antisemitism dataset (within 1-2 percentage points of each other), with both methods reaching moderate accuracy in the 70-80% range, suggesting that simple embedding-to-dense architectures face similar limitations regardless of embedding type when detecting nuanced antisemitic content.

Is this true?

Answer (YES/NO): NO